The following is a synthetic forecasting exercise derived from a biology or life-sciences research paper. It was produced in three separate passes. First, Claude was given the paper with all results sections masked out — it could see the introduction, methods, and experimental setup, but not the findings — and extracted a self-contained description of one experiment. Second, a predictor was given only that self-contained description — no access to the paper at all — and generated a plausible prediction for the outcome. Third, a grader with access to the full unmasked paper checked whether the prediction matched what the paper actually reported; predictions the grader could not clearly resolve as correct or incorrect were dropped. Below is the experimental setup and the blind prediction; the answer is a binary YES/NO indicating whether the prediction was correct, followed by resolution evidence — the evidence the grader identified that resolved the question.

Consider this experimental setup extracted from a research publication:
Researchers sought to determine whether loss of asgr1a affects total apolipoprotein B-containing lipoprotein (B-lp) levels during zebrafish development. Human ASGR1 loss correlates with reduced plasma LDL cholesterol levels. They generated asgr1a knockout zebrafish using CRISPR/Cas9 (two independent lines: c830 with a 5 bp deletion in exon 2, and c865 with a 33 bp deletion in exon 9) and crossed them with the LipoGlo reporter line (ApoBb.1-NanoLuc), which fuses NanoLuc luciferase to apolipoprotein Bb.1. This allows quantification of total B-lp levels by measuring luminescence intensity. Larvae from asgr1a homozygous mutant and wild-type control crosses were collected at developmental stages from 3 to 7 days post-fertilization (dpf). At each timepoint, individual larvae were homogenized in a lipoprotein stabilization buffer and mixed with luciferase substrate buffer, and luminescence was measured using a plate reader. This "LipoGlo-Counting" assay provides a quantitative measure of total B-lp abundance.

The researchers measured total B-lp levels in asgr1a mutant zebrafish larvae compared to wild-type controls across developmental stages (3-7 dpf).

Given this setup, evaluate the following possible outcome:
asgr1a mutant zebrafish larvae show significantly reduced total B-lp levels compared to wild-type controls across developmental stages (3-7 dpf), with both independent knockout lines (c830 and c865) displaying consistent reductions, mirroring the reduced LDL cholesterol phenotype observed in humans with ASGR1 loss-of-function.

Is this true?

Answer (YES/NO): NO